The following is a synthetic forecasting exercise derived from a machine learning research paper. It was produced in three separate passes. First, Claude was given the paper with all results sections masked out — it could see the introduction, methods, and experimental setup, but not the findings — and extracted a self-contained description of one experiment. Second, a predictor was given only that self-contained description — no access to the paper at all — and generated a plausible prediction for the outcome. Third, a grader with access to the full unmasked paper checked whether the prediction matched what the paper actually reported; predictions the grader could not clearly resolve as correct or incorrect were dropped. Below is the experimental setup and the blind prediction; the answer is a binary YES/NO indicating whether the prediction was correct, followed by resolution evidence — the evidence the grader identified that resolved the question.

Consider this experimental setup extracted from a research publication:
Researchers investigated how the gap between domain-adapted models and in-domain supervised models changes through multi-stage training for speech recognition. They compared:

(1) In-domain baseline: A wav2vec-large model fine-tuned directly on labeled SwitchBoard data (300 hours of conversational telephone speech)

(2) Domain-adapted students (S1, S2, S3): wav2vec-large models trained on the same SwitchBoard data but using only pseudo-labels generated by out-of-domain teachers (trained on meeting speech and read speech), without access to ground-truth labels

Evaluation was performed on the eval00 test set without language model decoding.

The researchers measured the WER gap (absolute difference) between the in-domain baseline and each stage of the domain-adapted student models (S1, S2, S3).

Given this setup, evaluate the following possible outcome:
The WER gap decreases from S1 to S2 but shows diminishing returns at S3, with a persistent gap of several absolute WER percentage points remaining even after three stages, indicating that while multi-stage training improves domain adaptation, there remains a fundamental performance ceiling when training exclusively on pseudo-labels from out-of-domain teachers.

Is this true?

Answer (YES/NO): YES